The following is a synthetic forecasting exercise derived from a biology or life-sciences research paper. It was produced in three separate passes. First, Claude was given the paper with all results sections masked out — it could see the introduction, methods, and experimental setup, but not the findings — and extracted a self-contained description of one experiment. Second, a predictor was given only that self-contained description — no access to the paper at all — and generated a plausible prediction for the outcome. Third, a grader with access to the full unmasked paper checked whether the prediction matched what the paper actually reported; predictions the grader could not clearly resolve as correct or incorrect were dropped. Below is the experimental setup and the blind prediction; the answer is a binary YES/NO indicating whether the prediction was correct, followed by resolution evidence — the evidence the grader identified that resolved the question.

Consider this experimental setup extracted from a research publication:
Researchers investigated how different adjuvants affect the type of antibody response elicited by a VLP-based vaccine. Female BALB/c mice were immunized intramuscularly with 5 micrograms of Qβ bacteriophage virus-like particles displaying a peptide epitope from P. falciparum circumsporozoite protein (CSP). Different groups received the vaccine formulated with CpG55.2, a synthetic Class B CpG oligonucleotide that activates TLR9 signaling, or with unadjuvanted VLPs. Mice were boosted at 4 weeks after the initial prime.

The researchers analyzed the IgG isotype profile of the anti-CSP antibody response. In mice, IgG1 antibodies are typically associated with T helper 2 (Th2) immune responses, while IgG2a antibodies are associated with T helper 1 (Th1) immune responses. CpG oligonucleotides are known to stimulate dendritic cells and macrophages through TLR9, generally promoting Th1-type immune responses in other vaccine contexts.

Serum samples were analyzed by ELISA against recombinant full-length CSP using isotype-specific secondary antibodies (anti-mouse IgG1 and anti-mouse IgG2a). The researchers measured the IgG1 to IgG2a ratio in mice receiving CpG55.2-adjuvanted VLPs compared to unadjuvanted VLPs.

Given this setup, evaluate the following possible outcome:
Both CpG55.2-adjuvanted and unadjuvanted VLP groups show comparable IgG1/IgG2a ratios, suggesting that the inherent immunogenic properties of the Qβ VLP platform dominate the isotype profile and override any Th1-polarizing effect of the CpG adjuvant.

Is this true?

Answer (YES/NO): YES